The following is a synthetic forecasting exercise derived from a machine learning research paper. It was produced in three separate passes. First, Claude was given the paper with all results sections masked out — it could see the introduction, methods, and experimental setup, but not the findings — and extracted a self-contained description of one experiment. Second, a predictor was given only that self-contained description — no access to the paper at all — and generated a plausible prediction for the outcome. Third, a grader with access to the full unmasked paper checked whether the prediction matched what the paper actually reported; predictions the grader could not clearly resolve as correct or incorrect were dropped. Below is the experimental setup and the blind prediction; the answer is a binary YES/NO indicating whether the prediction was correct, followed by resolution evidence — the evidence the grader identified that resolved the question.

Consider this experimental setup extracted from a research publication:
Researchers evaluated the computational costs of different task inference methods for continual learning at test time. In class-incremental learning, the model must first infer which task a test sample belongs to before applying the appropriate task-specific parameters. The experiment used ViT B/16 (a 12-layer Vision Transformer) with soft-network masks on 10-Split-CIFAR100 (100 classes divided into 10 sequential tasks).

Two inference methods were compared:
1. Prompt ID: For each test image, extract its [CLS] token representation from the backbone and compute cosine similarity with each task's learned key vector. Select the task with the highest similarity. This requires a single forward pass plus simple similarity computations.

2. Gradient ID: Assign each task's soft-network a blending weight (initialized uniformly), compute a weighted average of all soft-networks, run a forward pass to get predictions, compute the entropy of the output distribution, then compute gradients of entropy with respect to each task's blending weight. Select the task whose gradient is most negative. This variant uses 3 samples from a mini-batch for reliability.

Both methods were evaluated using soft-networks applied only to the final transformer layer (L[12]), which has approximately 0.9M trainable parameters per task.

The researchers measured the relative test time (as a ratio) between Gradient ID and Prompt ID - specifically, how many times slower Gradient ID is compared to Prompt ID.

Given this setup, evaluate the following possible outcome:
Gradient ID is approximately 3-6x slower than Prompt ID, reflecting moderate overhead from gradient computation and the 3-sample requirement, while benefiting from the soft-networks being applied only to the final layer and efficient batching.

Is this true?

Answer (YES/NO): NO